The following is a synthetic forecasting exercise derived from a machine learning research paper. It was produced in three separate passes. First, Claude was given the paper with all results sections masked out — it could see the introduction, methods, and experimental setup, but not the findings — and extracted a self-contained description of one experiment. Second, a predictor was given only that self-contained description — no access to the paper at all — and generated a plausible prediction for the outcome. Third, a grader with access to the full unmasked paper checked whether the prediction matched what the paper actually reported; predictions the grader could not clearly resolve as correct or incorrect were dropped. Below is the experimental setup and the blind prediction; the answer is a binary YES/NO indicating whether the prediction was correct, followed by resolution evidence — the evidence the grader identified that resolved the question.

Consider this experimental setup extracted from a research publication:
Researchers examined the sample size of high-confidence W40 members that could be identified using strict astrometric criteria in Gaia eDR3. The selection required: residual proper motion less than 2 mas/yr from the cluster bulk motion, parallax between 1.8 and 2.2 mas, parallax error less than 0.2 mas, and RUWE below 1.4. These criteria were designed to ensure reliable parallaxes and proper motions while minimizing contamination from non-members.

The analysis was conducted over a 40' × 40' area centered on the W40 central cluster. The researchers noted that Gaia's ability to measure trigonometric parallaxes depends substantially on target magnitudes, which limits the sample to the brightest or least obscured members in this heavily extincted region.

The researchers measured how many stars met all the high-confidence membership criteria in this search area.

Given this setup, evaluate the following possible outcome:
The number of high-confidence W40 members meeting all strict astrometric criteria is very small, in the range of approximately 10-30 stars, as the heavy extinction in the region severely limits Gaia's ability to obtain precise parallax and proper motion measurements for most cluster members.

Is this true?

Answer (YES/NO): YES